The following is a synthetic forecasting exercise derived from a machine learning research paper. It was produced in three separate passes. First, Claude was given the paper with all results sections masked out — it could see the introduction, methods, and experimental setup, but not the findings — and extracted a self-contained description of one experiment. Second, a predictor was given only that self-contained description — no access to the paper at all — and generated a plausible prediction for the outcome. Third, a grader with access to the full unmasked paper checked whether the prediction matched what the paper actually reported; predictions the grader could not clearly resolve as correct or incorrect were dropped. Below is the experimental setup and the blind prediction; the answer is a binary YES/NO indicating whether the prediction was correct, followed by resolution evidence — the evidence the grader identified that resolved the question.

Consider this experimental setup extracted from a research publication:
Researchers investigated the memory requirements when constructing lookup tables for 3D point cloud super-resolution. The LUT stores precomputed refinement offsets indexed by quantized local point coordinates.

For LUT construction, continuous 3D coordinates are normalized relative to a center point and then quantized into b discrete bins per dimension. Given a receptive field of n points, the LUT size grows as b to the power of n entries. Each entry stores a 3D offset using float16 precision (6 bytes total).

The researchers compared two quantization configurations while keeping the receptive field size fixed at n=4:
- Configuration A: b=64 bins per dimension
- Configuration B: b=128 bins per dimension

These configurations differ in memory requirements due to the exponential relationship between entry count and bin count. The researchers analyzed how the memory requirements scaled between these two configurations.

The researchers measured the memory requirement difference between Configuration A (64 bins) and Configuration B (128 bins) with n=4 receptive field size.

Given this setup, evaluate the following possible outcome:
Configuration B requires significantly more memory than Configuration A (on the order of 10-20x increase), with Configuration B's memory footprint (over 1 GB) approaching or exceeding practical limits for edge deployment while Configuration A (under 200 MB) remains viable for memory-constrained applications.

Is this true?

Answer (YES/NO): NO